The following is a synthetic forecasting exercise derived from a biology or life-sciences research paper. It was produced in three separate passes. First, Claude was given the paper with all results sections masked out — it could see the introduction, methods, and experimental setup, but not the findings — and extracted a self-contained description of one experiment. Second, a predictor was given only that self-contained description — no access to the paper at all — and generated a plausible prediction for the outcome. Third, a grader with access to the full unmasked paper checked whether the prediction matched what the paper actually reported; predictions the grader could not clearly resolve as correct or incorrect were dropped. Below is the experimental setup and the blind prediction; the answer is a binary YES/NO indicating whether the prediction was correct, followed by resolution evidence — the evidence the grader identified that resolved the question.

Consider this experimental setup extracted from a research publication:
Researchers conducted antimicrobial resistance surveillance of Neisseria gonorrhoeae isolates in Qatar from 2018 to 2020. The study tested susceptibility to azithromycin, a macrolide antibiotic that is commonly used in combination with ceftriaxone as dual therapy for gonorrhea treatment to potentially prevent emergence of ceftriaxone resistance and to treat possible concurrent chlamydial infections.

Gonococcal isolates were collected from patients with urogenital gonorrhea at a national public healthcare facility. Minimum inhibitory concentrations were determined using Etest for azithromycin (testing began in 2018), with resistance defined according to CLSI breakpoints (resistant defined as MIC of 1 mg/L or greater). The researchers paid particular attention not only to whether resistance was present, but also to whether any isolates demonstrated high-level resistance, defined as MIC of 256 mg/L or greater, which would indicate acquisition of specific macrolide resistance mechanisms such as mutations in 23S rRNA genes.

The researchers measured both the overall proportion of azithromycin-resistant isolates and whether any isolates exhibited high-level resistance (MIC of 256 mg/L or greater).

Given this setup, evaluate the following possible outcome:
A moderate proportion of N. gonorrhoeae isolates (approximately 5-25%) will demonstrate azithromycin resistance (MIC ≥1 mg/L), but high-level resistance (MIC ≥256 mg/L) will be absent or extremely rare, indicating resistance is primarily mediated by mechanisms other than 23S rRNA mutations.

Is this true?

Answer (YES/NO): NO